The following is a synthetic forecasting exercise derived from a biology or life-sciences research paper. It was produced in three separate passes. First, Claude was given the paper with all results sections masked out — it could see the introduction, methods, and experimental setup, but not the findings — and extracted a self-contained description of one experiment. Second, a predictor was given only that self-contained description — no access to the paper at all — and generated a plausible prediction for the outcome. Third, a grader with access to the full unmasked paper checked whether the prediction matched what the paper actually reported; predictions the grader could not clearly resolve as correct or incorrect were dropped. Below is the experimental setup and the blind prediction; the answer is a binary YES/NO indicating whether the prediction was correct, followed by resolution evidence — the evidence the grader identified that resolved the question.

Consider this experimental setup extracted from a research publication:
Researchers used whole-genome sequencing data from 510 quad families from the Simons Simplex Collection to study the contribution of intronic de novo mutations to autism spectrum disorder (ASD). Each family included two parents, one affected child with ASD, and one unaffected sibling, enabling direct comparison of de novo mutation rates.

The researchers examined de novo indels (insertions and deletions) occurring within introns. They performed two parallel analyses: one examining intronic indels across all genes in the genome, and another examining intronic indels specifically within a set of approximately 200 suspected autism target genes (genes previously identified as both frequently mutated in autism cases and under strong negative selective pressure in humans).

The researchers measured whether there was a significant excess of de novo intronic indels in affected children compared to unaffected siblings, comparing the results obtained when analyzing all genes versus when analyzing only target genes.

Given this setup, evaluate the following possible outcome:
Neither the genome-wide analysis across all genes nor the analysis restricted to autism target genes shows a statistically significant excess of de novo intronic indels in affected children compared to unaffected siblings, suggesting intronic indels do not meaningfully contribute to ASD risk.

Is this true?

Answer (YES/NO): NO